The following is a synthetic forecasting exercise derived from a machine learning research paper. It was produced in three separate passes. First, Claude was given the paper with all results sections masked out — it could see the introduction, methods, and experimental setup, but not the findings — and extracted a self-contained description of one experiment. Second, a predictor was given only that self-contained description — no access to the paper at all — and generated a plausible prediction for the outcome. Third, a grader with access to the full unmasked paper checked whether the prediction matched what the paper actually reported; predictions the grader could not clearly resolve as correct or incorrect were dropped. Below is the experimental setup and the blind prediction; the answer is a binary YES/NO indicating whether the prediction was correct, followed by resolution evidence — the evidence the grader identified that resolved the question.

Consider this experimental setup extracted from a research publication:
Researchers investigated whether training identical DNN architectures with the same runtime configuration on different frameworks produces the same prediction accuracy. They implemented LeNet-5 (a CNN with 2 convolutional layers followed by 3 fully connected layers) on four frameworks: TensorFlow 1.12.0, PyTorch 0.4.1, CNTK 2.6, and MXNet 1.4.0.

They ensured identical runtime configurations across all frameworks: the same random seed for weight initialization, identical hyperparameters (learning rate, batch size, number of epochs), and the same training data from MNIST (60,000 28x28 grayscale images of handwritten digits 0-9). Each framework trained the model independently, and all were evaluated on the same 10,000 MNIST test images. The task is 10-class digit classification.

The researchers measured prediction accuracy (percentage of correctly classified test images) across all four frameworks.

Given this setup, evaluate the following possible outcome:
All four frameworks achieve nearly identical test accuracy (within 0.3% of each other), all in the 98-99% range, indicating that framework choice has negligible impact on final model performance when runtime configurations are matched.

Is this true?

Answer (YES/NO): YES